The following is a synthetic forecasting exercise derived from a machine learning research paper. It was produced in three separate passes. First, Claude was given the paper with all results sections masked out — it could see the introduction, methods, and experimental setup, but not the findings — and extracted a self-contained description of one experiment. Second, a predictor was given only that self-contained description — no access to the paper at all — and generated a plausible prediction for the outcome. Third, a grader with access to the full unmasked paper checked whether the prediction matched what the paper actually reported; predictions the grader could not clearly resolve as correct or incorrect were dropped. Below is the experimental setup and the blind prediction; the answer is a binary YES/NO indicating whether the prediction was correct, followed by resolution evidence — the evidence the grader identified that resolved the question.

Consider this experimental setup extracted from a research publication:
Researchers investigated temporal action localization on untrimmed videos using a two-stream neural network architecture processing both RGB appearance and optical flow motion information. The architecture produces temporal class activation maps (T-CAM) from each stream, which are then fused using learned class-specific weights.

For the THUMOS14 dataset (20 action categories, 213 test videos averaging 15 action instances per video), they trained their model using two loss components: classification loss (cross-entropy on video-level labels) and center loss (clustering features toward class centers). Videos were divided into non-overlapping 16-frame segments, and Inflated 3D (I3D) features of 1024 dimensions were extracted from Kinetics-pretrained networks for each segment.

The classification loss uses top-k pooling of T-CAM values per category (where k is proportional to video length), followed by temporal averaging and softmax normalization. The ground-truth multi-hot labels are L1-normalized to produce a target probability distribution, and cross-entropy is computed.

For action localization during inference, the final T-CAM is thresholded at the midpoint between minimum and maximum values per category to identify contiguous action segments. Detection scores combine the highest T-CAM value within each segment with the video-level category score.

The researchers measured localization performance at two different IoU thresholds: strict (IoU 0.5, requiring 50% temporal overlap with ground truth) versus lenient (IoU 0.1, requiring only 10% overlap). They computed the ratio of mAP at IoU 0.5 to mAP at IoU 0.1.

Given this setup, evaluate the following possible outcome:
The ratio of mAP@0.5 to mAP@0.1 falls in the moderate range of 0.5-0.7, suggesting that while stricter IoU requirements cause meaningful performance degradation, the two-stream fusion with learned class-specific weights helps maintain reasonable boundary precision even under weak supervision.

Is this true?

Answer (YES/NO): NO